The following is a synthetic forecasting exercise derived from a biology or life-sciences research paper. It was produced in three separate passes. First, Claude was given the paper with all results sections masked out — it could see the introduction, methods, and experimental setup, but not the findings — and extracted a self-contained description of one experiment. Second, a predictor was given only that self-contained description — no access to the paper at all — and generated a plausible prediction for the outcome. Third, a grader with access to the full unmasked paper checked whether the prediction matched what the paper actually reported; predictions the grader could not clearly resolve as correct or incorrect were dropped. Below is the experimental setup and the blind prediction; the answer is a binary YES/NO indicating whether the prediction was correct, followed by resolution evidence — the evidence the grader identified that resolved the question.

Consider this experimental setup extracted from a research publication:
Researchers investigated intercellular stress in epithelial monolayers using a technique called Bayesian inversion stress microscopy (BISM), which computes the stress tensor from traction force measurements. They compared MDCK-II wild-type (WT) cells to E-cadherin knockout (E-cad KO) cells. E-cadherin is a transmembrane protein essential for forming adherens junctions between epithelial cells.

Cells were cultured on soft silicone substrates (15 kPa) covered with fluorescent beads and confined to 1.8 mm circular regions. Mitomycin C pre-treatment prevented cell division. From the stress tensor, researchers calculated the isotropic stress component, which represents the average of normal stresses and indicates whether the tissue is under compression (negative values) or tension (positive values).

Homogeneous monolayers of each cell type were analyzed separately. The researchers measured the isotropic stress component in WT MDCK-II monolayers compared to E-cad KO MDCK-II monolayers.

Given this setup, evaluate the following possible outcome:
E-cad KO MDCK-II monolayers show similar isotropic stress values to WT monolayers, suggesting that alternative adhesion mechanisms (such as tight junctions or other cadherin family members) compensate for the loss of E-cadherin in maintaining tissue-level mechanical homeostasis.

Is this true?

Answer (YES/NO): NO